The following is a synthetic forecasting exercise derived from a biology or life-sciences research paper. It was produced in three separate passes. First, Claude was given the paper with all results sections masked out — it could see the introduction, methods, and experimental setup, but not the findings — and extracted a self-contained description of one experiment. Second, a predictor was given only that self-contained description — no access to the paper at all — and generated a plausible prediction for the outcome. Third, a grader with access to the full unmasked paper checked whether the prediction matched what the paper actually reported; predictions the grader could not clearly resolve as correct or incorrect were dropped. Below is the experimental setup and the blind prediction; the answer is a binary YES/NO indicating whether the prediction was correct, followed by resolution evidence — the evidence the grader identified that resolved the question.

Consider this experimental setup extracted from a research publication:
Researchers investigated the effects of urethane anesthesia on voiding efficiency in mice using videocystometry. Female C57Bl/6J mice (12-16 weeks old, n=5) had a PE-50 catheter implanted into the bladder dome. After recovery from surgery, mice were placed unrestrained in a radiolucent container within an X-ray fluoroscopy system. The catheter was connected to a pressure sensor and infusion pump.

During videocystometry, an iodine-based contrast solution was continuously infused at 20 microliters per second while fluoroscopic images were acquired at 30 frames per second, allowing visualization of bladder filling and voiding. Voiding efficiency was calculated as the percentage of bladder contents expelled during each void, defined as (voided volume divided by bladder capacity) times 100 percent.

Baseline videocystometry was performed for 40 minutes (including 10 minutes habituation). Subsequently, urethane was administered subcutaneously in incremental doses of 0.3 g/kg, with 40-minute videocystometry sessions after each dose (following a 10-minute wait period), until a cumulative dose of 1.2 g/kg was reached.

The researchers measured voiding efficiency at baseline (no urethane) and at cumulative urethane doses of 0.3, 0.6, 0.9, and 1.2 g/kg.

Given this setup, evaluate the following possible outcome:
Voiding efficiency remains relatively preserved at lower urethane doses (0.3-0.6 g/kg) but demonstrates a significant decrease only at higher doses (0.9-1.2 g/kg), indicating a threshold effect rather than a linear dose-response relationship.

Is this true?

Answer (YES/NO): NO